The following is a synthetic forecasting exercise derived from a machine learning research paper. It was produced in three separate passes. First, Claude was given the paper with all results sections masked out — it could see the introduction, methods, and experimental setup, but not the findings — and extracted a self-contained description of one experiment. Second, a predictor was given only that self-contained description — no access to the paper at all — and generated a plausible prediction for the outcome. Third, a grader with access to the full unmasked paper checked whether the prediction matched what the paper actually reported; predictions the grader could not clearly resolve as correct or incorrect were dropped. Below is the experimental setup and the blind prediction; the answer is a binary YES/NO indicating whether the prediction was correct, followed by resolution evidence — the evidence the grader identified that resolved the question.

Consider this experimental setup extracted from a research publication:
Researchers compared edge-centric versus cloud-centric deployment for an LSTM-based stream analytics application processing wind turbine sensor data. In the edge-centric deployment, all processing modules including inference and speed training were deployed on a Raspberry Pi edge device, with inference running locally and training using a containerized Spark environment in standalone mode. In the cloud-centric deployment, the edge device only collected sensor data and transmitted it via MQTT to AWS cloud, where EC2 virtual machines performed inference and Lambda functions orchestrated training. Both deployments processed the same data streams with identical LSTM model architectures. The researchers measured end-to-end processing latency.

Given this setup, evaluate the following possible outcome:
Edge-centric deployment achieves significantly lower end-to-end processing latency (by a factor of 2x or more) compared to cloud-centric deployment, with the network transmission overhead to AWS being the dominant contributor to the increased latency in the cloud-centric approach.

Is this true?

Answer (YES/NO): NO